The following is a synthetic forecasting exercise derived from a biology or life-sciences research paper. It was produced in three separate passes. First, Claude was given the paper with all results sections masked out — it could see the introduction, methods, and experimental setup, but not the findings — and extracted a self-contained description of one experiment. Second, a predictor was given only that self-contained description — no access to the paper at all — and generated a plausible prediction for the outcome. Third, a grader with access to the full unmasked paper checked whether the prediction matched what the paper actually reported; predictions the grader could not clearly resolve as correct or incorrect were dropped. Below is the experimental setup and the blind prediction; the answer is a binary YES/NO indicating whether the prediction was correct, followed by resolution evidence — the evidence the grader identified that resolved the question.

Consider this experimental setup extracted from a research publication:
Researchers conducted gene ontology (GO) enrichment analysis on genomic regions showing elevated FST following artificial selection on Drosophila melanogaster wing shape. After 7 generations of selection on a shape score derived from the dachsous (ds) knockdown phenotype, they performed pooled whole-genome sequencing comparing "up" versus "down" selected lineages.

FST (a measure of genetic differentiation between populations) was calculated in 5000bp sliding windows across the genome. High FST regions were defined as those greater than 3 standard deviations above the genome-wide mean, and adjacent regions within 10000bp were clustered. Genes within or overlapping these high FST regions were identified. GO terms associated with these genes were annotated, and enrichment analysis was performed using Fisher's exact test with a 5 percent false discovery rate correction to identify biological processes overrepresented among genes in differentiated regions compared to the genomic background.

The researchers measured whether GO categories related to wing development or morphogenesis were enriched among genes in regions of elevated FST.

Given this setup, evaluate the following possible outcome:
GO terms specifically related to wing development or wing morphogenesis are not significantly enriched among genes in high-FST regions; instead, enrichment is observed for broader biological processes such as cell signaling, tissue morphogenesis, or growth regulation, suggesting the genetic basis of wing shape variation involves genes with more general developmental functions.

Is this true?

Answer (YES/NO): YES